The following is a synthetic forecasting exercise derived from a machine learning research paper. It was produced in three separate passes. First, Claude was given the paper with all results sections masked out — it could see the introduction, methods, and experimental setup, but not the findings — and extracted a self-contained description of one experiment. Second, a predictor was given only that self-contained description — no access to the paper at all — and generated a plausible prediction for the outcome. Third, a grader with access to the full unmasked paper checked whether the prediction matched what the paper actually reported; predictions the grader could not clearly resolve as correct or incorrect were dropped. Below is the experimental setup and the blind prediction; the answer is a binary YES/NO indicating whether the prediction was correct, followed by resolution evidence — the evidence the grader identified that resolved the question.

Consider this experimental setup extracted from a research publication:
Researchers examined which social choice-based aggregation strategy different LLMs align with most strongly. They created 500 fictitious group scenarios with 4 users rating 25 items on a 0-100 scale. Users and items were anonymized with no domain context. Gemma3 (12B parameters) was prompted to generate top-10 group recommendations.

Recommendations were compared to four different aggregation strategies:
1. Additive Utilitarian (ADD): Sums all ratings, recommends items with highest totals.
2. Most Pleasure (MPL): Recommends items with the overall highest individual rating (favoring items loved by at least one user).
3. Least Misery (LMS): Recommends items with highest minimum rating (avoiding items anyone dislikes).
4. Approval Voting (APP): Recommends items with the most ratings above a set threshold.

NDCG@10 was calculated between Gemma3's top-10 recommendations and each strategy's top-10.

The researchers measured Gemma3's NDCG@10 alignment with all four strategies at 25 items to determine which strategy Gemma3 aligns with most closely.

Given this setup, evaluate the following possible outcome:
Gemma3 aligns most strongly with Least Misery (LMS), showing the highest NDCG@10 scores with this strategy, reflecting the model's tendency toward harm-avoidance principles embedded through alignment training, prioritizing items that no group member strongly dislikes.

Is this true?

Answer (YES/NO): NO